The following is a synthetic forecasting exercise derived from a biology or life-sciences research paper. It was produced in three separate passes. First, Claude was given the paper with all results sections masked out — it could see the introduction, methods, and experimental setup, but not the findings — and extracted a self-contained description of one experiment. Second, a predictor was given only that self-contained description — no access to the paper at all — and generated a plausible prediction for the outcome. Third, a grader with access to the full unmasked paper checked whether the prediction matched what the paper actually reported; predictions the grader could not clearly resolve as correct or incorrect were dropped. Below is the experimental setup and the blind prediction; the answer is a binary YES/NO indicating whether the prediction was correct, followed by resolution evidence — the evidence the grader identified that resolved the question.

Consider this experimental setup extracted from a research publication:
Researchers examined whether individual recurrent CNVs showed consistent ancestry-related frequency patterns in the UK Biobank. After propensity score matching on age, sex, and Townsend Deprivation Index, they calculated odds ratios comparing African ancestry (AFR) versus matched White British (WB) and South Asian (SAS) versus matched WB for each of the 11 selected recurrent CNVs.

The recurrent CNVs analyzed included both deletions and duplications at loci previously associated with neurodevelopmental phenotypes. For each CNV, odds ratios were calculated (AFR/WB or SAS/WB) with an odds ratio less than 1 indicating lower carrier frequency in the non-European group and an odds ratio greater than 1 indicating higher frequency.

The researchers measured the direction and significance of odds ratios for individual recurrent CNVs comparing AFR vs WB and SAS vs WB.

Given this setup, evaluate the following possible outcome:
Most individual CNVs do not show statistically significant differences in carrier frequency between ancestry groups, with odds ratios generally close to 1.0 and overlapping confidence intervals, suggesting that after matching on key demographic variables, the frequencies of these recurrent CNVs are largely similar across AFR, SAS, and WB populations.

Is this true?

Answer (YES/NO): NO